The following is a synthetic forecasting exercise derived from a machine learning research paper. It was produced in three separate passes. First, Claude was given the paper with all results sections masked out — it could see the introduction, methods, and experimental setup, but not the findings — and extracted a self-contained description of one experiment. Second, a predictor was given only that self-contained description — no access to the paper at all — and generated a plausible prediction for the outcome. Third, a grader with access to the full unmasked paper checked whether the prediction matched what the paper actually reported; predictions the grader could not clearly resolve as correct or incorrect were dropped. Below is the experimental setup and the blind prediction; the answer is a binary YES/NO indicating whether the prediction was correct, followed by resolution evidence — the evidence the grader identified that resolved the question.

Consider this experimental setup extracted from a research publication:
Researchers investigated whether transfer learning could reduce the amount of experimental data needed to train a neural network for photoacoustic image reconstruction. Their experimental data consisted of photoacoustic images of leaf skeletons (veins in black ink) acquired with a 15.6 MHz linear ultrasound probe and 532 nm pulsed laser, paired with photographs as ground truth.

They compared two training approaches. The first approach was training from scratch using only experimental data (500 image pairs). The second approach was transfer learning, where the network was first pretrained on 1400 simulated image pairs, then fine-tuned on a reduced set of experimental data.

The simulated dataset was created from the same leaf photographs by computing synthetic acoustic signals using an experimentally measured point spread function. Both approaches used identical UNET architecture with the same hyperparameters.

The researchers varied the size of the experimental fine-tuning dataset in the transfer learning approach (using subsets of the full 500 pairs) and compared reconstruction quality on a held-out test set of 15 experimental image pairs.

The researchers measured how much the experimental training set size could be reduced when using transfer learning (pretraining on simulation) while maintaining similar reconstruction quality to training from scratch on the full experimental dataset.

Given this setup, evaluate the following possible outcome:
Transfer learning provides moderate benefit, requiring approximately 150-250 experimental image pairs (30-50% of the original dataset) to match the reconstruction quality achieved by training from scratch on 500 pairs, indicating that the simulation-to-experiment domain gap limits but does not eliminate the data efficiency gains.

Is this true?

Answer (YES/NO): NO